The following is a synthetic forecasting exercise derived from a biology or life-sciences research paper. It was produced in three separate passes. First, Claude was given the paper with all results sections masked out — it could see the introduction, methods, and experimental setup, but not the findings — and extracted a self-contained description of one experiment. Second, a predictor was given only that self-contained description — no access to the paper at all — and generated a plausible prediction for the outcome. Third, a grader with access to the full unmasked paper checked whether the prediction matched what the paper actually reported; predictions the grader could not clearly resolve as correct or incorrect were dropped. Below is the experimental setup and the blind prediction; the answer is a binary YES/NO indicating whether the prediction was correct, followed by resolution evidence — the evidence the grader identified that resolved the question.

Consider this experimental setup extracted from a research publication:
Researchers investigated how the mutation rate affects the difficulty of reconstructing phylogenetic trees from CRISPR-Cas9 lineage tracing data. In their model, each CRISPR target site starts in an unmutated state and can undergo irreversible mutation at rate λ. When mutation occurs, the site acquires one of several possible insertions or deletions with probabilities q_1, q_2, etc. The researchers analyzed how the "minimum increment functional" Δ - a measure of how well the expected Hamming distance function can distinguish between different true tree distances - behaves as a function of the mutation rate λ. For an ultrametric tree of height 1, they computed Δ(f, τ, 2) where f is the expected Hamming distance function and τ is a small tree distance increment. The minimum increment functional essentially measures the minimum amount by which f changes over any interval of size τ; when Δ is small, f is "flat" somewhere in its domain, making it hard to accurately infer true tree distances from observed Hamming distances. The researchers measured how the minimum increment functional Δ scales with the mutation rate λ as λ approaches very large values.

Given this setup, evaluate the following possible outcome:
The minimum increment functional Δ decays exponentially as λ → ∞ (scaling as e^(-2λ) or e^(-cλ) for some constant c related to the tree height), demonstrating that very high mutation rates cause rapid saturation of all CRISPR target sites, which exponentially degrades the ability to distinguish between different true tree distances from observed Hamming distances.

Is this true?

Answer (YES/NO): YES